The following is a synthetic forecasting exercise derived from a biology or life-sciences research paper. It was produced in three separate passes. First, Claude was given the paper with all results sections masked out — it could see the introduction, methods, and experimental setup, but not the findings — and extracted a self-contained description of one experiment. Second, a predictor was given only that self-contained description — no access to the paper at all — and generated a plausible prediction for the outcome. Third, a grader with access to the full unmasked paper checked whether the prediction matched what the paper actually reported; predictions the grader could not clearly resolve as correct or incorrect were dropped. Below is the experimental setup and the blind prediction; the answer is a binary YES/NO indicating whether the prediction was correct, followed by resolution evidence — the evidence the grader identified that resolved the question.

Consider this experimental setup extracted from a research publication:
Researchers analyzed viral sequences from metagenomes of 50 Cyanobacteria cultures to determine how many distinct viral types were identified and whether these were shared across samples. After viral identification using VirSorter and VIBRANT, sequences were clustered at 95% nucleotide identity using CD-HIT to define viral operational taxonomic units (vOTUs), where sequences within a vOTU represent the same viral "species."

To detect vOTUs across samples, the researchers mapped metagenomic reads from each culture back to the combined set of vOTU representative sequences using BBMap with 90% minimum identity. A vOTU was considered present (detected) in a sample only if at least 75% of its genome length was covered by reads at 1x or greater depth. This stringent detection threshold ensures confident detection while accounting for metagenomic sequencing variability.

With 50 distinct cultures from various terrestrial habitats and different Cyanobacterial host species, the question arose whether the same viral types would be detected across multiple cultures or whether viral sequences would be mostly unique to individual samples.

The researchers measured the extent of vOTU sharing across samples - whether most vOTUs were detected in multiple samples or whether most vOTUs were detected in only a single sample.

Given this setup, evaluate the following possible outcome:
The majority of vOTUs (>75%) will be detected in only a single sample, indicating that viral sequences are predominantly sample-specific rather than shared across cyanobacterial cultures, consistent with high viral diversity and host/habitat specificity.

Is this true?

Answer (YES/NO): YES